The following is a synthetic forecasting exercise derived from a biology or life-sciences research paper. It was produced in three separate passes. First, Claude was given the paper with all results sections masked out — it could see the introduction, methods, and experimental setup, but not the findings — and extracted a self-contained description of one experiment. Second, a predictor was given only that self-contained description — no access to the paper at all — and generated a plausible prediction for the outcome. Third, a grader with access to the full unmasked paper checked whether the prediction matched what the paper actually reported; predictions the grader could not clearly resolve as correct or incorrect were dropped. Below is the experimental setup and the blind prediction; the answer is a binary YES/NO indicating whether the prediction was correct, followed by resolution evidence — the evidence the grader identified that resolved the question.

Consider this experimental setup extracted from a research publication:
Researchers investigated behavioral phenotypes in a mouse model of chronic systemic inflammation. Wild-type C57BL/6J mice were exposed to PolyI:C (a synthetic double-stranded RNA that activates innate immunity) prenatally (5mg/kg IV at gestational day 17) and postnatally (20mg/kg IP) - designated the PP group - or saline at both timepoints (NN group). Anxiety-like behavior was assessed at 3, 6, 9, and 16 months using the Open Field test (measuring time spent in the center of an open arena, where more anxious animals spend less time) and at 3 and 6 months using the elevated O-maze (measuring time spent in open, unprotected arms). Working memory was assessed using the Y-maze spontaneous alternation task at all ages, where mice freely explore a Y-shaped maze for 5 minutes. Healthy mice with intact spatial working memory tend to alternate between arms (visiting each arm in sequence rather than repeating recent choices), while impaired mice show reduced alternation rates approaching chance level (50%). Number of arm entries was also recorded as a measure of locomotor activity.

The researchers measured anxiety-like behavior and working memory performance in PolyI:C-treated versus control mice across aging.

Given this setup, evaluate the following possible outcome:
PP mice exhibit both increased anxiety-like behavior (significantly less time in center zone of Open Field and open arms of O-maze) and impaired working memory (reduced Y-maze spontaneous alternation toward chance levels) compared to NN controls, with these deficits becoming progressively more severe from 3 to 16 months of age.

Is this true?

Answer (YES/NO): NO